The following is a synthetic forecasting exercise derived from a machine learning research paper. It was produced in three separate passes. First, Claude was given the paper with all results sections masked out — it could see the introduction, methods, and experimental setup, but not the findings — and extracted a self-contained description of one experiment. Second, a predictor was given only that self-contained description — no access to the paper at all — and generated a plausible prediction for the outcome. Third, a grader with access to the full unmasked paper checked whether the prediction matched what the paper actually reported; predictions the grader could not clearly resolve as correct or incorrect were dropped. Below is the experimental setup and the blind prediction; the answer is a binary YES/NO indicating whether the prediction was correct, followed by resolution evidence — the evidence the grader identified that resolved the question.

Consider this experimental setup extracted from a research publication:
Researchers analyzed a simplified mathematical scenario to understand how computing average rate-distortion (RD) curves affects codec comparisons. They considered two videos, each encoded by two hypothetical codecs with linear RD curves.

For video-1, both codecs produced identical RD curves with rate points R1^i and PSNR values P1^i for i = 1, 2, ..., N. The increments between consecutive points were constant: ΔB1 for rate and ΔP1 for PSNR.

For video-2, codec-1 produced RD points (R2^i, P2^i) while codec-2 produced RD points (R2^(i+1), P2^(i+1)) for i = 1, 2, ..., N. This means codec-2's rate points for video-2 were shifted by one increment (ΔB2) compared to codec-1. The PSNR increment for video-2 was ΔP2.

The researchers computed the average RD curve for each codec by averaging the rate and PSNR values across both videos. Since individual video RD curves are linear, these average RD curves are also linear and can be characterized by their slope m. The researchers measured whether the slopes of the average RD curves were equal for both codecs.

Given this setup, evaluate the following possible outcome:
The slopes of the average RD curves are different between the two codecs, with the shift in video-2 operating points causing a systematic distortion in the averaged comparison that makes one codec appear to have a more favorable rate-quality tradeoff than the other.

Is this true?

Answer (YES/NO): NO